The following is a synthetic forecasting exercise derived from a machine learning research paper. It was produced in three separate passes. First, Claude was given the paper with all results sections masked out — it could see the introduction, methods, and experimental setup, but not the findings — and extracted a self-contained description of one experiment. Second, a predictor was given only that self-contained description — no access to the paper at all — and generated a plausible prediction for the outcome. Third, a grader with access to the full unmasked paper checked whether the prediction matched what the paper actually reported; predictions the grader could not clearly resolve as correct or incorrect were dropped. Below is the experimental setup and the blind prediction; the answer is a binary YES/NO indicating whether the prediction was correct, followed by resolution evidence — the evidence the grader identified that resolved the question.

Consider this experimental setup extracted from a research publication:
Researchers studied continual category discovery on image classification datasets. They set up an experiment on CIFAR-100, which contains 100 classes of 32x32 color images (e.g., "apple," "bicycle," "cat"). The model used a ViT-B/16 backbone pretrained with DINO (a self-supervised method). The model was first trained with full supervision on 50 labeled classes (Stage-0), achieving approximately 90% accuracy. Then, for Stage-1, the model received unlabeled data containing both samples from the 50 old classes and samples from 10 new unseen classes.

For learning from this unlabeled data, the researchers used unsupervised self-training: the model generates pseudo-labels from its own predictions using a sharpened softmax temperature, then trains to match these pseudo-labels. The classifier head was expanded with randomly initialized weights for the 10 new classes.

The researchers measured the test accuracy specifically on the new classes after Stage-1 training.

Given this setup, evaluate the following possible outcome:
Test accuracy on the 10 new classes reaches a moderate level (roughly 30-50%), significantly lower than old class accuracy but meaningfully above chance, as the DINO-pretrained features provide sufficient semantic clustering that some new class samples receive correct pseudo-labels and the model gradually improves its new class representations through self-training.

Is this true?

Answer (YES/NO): NO